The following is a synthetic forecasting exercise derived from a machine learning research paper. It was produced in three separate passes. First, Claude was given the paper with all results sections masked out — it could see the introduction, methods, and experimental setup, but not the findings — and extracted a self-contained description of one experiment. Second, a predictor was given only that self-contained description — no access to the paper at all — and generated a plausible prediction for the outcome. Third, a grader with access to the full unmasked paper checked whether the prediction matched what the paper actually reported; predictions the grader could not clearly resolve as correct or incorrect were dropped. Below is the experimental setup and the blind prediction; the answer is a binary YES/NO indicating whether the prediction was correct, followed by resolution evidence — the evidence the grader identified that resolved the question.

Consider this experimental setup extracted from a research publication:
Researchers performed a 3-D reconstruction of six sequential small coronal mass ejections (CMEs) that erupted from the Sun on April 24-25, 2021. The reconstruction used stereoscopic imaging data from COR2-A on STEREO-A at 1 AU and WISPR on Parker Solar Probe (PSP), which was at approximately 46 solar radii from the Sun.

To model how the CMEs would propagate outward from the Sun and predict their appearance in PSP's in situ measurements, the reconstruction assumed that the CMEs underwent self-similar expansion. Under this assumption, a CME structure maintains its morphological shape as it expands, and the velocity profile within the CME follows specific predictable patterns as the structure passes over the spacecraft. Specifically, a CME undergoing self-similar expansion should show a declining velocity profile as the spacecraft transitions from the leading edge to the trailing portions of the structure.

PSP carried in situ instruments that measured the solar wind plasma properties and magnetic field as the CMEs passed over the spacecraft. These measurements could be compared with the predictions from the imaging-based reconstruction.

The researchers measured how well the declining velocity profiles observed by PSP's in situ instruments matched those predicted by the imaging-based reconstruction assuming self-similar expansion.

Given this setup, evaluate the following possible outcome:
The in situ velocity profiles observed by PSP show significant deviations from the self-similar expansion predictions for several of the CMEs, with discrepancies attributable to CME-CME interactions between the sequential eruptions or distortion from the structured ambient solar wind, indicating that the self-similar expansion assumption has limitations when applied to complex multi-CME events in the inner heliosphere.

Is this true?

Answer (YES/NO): NO